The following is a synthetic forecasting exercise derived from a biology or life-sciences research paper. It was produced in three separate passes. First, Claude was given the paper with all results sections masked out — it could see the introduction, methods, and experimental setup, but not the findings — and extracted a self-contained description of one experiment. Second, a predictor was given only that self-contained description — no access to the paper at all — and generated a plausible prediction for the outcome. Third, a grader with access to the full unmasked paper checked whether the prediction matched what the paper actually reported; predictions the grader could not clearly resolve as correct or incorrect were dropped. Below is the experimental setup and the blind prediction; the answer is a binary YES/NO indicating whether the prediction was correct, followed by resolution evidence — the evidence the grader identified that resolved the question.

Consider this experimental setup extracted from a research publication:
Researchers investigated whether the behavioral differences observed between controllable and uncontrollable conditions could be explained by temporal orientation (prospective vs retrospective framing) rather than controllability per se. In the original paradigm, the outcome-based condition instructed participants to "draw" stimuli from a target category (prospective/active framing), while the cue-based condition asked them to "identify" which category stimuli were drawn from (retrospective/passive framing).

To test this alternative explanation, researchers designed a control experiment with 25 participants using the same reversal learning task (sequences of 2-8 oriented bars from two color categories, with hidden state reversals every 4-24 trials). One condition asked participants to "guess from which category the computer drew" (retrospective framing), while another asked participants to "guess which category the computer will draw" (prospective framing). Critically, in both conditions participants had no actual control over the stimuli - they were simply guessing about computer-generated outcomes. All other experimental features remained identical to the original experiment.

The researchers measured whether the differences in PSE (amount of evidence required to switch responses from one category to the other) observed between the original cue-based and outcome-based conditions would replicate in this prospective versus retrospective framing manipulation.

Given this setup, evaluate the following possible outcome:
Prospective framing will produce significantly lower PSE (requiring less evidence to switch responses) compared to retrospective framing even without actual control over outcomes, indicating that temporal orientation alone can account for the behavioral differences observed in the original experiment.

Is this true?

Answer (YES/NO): NO